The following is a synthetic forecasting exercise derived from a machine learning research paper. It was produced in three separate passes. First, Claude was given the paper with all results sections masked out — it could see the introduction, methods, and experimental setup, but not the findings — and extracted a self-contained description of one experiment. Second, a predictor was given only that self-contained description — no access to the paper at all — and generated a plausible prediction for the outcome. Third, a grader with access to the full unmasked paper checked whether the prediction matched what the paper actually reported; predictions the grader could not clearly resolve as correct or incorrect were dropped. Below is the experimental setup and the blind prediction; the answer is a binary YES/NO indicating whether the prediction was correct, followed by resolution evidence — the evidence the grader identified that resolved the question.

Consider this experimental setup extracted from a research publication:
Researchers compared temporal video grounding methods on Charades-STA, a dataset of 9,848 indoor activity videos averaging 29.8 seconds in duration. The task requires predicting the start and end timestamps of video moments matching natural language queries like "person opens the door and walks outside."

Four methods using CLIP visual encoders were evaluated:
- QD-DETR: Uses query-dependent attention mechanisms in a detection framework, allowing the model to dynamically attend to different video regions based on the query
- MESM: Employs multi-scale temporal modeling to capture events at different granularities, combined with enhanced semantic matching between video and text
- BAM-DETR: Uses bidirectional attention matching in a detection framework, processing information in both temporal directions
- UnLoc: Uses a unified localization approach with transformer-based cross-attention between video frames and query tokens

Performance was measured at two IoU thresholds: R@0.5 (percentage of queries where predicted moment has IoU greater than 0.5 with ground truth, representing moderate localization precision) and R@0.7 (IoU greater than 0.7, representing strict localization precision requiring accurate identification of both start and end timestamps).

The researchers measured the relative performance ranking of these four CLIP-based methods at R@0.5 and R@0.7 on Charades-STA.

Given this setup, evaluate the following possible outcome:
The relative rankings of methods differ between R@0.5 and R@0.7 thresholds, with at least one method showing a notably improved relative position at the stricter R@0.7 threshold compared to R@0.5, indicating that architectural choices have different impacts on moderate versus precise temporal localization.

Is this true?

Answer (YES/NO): YES